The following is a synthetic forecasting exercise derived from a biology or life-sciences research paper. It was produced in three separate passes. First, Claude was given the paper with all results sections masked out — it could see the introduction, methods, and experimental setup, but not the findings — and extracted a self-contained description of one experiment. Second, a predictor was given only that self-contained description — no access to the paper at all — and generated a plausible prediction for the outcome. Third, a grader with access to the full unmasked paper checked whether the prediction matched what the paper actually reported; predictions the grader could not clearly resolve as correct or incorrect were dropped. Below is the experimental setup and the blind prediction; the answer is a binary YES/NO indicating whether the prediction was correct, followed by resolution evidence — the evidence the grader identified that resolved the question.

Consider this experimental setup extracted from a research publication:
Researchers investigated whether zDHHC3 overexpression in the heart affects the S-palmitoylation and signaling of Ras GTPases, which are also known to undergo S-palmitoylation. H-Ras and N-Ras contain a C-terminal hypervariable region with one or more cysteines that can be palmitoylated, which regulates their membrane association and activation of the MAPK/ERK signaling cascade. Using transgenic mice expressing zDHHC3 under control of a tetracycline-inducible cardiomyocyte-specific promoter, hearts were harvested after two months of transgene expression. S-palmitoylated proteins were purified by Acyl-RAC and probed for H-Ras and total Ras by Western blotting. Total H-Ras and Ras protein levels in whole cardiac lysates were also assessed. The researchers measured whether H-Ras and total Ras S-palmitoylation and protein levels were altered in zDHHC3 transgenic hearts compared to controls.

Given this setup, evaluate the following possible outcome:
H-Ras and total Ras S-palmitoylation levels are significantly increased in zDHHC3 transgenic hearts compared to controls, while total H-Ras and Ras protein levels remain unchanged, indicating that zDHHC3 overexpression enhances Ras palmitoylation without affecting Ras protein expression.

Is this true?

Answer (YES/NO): NO